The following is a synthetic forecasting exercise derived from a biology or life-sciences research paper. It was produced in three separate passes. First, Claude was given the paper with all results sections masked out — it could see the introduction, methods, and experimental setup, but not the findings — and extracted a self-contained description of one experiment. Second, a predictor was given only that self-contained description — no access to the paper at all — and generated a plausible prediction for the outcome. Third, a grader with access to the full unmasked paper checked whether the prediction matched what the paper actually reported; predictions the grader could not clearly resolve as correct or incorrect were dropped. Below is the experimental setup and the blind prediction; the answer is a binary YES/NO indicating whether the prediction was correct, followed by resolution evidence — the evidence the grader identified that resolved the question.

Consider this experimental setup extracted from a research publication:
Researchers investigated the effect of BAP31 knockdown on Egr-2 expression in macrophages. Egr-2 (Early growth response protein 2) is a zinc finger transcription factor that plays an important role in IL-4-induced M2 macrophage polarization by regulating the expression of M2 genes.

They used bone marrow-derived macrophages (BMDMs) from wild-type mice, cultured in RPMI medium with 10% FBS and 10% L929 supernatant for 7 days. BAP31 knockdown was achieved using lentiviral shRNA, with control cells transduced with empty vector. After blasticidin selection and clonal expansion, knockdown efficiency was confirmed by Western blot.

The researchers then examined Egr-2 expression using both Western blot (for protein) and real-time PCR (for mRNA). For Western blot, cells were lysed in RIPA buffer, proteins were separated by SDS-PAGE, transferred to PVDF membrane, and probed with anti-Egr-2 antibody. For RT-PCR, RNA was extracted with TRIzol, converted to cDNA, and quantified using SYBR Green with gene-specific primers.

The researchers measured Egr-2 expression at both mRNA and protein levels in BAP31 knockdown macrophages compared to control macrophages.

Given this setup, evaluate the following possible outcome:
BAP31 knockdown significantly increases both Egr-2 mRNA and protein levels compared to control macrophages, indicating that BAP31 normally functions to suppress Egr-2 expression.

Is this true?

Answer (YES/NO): NO